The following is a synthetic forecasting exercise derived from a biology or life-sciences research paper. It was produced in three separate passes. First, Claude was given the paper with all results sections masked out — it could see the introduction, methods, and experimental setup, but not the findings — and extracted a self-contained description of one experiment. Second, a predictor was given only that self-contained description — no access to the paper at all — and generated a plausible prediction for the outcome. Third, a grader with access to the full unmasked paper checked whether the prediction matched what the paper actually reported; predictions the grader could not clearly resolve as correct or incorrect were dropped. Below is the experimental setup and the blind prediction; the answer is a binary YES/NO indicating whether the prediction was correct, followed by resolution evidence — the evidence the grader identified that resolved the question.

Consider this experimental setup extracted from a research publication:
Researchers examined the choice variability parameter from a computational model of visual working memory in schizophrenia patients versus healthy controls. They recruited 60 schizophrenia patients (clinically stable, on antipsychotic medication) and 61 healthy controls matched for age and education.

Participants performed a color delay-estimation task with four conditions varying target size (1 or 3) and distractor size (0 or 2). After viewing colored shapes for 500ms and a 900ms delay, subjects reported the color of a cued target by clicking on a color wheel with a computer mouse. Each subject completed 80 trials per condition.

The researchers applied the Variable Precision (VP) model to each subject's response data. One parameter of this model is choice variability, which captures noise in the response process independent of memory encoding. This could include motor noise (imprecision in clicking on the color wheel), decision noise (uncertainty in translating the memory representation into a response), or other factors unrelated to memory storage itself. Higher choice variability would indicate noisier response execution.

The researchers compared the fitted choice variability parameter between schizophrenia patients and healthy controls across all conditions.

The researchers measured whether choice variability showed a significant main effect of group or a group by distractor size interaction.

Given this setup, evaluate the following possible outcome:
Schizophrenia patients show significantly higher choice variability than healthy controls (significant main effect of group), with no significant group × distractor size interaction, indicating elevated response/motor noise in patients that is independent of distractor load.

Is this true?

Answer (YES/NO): NO